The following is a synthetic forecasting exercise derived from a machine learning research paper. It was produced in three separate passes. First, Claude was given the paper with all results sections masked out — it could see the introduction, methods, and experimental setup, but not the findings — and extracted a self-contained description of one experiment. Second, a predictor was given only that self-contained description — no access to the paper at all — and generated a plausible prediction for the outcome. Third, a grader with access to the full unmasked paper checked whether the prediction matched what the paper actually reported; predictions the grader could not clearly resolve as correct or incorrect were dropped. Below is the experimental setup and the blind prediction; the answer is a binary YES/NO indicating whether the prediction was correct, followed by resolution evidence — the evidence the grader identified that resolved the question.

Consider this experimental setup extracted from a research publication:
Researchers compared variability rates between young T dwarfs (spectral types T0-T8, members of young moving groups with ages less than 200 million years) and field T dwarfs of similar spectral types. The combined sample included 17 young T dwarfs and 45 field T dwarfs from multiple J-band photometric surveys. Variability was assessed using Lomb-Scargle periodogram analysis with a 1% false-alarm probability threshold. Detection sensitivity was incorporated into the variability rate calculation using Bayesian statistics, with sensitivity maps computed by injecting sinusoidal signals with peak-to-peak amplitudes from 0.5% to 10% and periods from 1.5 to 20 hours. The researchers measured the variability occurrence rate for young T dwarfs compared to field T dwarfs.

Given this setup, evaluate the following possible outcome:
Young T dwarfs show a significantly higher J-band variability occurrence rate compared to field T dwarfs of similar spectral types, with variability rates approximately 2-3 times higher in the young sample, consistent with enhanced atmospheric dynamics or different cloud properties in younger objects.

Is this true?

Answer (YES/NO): NO